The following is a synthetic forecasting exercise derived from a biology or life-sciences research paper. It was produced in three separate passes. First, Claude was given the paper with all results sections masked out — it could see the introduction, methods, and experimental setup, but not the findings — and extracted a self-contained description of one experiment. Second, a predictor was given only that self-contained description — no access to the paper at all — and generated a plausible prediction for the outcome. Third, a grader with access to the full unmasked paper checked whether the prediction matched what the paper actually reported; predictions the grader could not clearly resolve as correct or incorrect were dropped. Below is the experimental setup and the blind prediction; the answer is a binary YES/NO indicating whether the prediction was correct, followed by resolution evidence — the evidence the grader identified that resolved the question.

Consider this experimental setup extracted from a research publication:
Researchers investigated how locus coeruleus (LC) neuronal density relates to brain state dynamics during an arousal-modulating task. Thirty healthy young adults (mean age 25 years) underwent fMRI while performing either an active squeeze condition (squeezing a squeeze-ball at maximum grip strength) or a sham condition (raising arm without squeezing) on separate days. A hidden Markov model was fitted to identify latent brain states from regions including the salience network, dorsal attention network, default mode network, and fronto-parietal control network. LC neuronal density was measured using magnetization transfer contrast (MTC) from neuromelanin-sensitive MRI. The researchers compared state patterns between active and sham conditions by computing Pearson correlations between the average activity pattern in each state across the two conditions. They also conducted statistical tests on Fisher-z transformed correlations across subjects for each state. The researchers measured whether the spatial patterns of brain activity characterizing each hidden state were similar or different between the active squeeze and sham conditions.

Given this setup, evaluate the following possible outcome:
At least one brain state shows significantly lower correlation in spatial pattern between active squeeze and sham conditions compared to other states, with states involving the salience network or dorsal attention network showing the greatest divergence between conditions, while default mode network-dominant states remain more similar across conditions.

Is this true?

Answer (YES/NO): NO